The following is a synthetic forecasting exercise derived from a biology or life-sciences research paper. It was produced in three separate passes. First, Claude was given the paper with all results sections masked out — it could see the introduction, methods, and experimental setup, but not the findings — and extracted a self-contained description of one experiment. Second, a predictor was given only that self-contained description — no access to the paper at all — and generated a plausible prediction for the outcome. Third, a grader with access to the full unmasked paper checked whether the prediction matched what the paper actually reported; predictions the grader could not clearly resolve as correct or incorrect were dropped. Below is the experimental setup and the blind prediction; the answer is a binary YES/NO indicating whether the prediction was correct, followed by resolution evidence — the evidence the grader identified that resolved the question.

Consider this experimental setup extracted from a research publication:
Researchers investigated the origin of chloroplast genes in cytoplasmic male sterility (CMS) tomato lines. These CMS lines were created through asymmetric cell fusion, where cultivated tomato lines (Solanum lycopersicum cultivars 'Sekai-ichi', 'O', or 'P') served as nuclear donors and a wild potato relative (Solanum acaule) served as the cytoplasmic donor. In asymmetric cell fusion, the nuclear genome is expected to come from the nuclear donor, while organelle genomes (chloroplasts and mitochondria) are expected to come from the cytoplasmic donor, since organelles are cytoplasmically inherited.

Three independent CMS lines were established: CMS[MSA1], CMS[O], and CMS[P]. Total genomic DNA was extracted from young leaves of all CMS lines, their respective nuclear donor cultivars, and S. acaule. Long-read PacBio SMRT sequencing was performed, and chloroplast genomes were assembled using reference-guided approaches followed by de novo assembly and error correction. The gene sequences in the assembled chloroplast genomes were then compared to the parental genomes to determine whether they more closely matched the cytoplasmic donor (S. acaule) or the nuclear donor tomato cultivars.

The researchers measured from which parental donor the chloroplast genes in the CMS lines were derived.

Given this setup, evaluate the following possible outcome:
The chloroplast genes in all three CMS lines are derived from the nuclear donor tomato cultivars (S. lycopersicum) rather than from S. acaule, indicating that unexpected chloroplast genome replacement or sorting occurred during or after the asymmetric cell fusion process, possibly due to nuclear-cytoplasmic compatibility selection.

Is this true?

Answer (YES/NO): YES